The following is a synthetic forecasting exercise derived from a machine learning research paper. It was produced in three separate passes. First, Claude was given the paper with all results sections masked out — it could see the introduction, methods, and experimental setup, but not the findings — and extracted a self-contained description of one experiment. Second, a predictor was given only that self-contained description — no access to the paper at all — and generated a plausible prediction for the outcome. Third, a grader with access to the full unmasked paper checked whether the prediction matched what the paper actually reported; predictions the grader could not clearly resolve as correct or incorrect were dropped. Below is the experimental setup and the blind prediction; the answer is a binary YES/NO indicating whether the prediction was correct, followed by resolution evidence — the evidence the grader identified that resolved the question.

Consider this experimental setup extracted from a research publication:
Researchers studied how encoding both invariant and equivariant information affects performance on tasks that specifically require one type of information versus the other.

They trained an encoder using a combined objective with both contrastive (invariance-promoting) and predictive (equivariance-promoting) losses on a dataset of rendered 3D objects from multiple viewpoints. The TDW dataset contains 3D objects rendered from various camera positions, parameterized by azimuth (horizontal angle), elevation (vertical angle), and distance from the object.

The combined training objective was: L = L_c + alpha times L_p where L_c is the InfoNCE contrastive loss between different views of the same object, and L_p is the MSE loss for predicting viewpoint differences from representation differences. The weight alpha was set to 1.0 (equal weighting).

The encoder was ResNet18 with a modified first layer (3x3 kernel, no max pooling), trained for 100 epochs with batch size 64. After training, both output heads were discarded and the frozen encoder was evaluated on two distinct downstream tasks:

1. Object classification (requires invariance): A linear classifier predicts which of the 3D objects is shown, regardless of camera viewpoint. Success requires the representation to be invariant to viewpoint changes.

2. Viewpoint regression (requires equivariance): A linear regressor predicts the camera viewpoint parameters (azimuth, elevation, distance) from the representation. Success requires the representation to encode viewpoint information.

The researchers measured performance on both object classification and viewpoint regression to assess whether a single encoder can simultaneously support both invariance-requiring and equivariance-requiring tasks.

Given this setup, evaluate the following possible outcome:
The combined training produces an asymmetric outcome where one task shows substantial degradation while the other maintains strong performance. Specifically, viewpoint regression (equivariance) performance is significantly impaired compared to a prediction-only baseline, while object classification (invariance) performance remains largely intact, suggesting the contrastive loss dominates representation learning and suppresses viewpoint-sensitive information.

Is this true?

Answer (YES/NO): NO